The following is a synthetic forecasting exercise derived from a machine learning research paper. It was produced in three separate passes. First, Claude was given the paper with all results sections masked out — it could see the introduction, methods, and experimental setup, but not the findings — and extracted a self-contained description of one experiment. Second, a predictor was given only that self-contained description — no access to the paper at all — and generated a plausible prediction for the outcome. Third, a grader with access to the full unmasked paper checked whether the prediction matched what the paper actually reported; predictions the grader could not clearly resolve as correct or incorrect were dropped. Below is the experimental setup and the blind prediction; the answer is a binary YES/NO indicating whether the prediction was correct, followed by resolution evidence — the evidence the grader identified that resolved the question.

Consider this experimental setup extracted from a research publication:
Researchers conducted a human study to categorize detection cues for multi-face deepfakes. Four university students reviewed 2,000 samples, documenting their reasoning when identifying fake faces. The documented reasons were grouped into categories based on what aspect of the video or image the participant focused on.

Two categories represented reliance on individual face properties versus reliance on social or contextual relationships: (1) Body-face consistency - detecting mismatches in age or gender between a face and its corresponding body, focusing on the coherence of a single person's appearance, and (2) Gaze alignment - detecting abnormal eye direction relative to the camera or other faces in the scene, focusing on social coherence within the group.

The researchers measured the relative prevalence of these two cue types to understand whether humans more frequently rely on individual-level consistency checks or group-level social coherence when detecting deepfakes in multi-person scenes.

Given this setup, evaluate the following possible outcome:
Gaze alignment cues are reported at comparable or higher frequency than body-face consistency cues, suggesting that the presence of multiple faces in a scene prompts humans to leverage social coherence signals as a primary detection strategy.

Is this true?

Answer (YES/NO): YES